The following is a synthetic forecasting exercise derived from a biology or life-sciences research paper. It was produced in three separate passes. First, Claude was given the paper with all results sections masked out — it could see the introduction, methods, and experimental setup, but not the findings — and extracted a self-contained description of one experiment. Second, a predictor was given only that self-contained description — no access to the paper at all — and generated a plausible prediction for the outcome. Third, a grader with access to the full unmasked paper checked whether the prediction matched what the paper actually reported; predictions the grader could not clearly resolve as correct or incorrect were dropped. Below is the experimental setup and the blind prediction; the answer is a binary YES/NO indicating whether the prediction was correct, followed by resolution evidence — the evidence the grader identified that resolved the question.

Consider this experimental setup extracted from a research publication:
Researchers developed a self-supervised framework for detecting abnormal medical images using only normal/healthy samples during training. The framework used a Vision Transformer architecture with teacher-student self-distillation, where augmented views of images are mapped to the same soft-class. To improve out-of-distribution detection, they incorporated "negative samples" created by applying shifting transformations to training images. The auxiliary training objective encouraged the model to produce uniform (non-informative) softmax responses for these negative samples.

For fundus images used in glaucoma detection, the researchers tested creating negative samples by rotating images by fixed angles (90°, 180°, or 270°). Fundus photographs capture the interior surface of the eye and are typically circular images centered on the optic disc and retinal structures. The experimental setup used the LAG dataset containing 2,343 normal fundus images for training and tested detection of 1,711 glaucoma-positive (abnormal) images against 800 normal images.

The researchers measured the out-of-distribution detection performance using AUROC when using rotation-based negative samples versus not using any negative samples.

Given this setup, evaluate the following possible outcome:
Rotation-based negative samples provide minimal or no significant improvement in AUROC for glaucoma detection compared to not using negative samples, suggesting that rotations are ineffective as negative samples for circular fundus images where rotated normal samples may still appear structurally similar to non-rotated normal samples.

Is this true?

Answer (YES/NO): NO